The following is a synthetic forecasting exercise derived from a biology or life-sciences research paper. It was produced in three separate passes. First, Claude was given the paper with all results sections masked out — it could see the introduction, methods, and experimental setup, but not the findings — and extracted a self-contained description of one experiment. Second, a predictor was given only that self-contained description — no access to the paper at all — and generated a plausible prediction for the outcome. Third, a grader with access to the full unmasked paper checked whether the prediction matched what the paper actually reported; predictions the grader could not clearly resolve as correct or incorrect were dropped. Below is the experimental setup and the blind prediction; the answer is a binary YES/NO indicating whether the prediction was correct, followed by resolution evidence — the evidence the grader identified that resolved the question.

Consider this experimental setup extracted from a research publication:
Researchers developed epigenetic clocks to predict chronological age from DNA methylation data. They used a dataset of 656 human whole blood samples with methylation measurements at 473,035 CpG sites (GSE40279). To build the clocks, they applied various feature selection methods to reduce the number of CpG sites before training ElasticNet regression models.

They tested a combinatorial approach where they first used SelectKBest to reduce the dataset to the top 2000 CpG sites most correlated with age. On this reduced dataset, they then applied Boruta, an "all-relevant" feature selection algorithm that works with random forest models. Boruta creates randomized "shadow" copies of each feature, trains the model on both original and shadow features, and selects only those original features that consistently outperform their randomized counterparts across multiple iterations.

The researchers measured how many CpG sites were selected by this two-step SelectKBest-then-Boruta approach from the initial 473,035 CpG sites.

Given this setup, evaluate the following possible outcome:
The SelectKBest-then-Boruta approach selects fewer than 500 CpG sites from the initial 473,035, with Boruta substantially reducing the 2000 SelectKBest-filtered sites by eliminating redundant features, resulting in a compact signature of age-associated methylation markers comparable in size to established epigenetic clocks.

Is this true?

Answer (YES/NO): YES